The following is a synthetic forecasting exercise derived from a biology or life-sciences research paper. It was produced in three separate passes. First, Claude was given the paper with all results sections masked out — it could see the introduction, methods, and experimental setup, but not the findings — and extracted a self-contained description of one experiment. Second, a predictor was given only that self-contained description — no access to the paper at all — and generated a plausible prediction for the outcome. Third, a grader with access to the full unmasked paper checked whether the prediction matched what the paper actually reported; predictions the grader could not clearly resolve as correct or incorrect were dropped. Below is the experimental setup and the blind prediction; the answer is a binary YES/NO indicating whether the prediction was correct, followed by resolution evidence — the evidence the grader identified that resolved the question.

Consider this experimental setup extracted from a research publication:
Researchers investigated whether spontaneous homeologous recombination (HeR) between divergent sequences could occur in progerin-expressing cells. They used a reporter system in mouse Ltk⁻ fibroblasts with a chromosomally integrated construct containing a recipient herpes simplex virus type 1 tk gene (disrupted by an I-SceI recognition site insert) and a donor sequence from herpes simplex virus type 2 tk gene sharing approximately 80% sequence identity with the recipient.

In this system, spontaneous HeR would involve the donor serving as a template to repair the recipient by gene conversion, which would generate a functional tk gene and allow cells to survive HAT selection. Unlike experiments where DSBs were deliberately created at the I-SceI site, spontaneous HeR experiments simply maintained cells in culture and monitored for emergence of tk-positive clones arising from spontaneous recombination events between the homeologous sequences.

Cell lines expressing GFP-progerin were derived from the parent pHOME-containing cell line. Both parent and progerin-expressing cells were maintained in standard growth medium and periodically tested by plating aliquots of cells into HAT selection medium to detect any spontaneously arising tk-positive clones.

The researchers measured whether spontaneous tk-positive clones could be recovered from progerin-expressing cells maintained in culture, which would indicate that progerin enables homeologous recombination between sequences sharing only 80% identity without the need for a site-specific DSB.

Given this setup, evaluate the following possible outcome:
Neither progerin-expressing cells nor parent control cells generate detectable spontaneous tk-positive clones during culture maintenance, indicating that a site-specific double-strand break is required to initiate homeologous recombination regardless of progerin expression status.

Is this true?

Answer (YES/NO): YES